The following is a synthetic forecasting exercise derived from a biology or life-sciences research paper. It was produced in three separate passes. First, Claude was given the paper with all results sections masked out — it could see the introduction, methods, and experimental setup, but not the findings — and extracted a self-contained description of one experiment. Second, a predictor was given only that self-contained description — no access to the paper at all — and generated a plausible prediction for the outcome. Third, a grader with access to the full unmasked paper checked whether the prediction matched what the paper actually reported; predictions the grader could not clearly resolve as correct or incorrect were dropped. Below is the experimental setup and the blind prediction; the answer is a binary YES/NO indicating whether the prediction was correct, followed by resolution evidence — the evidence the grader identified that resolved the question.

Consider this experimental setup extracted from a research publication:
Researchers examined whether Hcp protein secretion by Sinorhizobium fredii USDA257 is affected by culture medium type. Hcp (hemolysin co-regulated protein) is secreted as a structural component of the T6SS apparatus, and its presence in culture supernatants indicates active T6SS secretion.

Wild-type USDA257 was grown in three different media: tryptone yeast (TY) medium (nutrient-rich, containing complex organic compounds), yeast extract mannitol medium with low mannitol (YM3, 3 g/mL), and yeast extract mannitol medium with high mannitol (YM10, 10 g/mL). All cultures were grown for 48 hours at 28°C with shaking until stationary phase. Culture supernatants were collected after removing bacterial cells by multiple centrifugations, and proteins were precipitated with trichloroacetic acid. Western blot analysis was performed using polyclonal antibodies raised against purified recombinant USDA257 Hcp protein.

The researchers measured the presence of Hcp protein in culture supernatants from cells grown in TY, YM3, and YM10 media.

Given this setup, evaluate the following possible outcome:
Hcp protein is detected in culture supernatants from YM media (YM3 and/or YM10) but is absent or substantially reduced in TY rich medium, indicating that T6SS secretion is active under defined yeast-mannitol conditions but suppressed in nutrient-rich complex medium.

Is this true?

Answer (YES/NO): YES